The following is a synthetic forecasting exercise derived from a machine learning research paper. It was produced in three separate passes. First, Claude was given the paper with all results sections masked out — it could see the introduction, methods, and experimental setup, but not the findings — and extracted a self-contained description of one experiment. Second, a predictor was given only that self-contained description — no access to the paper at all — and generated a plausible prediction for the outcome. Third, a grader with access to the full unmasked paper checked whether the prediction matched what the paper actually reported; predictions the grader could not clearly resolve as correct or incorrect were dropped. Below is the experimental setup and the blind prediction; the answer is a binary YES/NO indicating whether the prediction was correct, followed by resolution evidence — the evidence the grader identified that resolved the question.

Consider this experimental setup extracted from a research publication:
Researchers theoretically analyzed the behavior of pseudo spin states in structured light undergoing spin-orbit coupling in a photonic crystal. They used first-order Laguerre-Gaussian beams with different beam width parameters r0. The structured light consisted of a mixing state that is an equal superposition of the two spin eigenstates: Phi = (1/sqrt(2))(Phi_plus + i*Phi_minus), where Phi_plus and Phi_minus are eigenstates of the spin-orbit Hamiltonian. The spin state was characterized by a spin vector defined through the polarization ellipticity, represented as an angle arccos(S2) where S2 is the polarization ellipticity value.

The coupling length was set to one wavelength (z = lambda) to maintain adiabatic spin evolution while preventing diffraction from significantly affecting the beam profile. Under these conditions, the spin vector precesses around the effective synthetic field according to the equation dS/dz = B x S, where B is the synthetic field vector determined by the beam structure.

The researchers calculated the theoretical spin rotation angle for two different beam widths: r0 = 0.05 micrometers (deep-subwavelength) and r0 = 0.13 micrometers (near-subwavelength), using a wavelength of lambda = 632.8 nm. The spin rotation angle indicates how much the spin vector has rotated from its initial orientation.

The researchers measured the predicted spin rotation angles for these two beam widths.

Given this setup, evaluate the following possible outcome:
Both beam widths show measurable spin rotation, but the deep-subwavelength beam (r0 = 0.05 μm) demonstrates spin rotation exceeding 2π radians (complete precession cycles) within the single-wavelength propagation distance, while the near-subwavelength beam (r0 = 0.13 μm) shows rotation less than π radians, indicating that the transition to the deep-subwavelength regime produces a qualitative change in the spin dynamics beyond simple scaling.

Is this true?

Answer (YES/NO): NO